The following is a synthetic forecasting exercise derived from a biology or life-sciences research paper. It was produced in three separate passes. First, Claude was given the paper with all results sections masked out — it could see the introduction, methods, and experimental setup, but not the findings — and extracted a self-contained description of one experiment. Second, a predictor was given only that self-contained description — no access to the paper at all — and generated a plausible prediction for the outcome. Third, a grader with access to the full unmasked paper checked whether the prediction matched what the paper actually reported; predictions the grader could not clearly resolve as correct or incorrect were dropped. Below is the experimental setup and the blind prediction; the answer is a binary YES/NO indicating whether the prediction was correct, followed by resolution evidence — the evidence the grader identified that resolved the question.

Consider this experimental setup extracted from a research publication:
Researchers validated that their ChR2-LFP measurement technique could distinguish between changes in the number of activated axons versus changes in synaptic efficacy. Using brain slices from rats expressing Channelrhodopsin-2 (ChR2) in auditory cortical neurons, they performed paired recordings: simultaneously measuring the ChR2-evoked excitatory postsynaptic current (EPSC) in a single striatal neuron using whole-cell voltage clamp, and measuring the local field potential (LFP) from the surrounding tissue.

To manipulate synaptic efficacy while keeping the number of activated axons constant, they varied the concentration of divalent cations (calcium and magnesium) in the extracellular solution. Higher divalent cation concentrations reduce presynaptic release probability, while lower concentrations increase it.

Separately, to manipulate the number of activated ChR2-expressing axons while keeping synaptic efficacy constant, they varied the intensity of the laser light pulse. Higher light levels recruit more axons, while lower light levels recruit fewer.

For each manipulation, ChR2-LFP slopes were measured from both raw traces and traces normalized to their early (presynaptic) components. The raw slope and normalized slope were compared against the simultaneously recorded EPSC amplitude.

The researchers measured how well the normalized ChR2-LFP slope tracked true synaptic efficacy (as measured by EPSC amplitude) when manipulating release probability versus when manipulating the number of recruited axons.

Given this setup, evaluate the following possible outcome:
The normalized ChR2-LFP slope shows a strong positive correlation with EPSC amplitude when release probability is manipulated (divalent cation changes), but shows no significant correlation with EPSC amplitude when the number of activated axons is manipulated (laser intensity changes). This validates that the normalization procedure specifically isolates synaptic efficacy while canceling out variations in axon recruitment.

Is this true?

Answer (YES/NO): YES